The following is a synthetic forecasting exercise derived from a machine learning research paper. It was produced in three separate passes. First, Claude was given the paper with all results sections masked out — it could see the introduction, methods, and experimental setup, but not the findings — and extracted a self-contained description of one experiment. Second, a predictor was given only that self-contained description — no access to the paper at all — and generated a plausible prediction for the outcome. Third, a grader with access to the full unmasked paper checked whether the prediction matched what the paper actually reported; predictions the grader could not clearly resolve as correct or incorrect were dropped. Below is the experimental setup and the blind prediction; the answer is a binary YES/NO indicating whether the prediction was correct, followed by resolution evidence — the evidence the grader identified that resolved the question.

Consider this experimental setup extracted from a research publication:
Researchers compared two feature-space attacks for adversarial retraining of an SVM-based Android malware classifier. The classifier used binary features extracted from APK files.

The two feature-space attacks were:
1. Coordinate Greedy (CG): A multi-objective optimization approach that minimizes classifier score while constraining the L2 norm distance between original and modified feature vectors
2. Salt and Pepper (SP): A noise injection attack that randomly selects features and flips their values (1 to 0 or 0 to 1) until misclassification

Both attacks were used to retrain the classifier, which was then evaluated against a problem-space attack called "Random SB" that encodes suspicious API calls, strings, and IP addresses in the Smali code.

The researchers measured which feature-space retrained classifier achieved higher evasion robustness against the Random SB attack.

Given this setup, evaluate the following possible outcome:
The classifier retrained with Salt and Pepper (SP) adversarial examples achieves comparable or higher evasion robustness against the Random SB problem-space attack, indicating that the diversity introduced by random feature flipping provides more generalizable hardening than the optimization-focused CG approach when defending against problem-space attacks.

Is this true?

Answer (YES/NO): NO